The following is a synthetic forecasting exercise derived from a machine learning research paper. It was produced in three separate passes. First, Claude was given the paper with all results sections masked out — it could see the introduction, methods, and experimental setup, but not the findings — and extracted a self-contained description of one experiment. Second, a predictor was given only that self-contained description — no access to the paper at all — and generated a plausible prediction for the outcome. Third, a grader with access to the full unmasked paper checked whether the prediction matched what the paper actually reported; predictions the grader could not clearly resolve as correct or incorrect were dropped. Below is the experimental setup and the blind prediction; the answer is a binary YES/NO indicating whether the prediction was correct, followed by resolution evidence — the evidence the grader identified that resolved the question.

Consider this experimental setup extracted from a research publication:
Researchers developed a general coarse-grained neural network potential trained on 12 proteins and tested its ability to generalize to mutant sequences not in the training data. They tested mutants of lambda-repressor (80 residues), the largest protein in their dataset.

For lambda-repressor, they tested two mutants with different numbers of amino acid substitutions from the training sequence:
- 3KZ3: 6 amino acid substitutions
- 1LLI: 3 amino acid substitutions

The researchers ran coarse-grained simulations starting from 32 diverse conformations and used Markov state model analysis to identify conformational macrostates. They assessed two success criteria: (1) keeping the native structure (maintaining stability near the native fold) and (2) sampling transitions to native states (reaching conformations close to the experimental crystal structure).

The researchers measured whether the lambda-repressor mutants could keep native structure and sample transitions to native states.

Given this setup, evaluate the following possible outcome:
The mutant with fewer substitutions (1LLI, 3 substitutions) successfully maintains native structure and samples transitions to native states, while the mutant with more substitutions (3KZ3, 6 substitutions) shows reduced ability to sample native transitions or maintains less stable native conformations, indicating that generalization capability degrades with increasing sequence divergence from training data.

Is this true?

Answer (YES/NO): NO